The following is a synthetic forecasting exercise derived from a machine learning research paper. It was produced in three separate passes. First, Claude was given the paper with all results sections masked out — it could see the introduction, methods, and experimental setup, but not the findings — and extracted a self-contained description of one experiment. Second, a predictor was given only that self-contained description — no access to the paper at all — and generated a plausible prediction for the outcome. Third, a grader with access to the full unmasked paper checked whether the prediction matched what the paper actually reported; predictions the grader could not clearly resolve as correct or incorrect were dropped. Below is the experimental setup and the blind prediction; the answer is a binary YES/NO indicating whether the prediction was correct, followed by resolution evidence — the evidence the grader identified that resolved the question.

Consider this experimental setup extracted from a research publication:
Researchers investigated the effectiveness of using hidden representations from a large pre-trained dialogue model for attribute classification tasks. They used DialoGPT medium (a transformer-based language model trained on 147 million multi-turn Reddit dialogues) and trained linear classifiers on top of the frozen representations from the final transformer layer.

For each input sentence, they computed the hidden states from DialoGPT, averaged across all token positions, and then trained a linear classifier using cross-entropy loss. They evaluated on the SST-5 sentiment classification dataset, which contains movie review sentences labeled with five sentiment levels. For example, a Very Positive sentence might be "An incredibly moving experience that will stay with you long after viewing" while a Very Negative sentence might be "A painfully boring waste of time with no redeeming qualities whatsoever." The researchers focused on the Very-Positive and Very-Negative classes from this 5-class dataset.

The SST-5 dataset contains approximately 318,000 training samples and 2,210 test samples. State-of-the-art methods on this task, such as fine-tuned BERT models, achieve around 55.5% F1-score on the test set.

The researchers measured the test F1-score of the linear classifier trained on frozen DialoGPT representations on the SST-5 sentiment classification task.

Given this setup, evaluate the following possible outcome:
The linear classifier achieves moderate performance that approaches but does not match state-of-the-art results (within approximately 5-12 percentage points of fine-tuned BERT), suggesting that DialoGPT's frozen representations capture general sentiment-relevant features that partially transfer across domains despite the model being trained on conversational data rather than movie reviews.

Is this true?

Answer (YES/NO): YES